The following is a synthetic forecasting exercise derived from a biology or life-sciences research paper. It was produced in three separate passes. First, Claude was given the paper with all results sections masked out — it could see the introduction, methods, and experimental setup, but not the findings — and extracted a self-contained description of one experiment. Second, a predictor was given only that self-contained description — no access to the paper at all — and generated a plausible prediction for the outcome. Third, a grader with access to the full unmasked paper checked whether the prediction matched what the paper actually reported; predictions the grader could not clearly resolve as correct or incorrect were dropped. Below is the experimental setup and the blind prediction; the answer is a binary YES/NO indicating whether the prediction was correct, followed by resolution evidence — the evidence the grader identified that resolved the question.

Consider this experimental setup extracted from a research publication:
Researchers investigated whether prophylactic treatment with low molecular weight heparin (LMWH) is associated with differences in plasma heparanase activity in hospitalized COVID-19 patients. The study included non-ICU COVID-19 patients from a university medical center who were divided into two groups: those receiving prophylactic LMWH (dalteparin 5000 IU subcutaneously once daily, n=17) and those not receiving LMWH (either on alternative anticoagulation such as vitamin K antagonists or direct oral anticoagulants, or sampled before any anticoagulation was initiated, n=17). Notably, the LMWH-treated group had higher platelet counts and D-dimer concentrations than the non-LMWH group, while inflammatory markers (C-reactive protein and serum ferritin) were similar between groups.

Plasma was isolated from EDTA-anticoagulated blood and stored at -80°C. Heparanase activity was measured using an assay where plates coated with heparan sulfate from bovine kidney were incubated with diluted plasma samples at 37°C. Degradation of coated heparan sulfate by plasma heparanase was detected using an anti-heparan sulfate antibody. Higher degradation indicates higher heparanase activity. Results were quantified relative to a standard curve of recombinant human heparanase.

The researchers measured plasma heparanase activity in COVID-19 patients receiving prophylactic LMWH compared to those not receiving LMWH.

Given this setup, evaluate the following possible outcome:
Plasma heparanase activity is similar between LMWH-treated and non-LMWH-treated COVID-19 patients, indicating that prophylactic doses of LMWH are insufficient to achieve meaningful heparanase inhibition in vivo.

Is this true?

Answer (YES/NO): NO